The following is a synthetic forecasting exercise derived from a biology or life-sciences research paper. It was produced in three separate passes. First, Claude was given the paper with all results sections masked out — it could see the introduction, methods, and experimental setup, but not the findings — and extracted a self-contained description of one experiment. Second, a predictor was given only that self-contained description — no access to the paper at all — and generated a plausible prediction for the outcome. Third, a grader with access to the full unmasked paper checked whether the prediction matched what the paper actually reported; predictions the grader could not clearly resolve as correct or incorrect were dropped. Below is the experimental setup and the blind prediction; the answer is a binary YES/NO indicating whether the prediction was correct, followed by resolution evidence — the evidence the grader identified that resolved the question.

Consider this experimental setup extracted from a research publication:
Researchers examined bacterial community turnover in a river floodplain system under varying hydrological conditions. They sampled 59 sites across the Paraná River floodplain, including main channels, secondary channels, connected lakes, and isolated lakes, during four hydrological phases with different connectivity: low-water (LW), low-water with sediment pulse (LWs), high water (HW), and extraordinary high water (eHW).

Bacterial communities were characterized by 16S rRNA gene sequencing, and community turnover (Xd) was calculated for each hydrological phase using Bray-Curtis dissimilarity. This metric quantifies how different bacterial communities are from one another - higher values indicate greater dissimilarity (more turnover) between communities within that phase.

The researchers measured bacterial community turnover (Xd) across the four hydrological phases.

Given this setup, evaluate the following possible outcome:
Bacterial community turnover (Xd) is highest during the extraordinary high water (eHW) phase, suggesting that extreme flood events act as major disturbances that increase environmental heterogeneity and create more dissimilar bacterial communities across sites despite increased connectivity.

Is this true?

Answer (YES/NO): NO